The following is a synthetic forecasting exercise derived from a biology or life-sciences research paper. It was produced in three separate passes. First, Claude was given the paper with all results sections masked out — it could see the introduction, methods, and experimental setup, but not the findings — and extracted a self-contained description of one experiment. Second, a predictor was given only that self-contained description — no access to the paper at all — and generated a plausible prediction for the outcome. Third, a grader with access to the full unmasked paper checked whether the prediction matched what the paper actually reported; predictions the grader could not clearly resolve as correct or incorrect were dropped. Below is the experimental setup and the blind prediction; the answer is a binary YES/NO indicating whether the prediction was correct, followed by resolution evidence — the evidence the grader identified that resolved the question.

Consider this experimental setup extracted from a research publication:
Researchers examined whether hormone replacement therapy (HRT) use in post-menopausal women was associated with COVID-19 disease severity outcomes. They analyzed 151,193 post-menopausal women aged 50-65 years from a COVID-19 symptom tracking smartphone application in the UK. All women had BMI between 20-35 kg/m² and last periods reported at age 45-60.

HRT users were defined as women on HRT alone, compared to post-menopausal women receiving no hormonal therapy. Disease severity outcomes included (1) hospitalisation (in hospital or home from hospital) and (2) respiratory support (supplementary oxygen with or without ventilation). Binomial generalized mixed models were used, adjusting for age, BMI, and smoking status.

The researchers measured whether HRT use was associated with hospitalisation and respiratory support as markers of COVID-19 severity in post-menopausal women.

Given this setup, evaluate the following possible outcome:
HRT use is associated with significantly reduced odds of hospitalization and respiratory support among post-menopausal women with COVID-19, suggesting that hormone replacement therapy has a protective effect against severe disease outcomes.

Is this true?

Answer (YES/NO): NO